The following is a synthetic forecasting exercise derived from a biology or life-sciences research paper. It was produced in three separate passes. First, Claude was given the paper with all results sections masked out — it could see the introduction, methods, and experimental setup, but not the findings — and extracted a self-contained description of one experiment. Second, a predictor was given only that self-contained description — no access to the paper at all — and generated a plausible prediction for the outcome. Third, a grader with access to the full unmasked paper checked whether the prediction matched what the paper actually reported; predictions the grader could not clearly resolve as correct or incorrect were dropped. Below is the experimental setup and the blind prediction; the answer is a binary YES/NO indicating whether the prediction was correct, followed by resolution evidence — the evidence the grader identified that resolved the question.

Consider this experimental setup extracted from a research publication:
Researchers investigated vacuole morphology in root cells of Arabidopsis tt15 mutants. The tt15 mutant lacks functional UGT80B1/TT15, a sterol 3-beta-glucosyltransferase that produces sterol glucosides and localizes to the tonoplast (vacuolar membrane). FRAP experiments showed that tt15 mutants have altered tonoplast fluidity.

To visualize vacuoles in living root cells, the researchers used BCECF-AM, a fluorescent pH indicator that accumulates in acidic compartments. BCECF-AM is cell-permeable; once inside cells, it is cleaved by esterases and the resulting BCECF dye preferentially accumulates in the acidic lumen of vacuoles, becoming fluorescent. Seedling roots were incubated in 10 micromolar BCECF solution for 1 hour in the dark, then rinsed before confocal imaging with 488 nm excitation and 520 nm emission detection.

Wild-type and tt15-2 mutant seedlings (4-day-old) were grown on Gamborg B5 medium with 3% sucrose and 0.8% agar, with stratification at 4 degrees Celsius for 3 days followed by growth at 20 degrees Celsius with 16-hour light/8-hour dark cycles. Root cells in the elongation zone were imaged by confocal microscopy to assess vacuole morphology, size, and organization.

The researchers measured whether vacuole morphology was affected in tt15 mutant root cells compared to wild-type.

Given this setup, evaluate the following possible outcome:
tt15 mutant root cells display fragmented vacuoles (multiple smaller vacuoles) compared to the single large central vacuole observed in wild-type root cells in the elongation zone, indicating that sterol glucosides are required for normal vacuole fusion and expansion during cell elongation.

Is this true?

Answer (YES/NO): NO